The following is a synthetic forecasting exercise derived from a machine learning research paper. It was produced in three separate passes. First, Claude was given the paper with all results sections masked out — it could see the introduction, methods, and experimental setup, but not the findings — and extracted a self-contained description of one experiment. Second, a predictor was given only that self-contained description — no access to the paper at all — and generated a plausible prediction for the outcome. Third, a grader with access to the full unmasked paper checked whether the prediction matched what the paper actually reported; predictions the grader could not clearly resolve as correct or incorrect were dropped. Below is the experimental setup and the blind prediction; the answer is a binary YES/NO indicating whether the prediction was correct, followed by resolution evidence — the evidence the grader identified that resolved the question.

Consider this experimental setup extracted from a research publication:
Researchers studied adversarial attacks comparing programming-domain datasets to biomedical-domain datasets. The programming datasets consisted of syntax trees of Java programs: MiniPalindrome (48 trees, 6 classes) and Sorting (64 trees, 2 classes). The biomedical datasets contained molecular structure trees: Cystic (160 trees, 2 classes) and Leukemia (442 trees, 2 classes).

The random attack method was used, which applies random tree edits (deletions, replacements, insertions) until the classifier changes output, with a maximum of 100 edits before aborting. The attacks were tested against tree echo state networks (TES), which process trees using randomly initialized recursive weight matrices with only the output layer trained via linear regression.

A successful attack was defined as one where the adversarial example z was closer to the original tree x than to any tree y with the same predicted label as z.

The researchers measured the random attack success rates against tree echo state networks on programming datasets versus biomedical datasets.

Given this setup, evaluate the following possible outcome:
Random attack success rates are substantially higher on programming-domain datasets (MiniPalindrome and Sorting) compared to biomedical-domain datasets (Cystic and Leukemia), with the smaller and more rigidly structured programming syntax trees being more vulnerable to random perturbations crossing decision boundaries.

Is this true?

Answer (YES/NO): YES